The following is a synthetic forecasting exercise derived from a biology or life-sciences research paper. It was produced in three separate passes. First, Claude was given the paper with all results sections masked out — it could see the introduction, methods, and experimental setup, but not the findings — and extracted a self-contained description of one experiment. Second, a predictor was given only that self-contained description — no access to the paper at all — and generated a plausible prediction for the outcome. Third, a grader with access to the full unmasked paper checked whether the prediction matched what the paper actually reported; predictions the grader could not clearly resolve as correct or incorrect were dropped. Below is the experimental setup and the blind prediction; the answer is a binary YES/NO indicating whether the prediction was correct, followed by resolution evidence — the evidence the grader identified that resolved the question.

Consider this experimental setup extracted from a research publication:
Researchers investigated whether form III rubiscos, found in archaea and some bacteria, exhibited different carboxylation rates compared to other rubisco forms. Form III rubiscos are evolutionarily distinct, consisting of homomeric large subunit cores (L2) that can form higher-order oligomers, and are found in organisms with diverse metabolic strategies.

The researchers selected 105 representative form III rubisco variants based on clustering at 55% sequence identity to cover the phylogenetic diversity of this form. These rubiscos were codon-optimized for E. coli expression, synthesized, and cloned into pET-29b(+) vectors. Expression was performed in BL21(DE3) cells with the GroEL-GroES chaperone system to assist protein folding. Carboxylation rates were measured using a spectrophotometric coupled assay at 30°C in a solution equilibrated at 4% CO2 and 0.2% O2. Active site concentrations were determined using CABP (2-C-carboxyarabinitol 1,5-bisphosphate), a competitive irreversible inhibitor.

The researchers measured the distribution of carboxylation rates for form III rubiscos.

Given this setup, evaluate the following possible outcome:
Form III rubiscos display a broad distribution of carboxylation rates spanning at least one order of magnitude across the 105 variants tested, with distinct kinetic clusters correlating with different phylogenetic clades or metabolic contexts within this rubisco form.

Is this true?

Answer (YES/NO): NO